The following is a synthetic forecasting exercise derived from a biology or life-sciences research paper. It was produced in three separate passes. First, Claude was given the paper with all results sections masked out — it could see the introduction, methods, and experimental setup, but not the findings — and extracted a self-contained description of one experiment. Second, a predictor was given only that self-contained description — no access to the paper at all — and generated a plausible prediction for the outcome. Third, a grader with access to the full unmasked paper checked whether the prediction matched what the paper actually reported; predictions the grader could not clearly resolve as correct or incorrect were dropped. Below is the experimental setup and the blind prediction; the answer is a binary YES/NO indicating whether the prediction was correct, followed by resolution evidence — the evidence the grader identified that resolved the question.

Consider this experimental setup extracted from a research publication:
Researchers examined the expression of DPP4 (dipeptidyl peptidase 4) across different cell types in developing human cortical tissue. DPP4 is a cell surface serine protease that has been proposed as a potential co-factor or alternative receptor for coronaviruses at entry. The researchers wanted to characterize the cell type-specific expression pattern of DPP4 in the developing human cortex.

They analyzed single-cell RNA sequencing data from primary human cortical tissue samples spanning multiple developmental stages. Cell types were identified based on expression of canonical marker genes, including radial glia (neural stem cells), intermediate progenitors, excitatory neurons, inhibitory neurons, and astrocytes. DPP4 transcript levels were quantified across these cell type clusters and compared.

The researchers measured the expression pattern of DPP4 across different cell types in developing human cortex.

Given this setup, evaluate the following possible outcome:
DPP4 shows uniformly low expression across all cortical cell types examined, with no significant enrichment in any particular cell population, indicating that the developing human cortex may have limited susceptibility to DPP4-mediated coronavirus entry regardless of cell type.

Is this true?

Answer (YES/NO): NO